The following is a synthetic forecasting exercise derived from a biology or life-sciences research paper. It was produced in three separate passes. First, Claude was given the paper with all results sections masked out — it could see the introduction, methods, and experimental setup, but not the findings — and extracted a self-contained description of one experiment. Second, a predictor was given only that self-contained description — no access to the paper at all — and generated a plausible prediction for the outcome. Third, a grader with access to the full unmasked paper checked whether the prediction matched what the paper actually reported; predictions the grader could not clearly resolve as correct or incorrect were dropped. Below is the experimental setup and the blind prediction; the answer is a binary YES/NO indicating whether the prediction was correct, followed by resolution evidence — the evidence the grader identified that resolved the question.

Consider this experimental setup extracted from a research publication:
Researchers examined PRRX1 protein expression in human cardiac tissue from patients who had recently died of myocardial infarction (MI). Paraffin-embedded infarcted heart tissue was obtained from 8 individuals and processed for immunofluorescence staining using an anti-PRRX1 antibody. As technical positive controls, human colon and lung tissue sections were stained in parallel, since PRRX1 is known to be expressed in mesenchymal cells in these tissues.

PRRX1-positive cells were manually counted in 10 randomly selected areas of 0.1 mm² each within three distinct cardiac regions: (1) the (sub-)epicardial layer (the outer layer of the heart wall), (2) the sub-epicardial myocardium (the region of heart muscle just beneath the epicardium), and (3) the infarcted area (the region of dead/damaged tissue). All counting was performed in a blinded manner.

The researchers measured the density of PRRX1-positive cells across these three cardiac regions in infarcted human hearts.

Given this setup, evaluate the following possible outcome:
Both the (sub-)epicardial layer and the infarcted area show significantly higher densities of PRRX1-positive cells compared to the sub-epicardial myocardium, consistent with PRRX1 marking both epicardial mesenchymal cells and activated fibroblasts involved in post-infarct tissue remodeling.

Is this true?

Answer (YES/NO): NO